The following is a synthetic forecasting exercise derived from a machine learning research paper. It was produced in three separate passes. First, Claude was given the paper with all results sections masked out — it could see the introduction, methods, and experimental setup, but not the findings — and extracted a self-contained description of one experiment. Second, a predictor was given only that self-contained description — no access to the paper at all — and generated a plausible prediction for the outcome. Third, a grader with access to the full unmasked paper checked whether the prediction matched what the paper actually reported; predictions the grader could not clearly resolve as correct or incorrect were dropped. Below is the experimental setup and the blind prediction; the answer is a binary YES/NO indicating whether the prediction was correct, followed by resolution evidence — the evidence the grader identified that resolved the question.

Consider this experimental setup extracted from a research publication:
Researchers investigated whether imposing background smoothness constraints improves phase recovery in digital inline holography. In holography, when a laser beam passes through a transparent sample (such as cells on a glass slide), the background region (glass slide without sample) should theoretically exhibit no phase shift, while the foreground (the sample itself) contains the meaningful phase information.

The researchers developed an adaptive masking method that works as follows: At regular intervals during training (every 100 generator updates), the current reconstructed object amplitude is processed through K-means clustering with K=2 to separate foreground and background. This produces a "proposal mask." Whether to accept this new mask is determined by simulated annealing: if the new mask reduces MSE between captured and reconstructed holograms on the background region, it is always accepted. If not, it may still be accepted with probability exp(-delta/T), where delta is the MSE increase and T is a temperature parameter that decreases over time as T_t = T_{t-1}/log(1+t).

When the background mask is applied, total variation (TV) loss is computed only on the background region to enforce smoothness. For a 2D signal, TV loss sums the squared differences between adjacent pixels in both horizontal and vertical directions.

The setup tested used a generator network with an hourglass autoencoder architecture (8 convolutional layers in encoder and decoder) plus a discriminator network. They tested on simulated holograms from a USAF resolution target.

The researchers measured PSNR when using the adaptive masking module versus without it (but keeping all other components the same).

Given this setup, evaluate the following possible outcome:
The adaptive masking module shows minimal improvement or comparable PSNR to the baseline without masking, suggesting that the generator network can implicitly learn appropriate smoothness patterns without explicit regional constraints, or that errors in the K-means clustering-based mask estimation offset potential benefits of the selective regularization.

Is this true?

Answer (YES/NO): NO